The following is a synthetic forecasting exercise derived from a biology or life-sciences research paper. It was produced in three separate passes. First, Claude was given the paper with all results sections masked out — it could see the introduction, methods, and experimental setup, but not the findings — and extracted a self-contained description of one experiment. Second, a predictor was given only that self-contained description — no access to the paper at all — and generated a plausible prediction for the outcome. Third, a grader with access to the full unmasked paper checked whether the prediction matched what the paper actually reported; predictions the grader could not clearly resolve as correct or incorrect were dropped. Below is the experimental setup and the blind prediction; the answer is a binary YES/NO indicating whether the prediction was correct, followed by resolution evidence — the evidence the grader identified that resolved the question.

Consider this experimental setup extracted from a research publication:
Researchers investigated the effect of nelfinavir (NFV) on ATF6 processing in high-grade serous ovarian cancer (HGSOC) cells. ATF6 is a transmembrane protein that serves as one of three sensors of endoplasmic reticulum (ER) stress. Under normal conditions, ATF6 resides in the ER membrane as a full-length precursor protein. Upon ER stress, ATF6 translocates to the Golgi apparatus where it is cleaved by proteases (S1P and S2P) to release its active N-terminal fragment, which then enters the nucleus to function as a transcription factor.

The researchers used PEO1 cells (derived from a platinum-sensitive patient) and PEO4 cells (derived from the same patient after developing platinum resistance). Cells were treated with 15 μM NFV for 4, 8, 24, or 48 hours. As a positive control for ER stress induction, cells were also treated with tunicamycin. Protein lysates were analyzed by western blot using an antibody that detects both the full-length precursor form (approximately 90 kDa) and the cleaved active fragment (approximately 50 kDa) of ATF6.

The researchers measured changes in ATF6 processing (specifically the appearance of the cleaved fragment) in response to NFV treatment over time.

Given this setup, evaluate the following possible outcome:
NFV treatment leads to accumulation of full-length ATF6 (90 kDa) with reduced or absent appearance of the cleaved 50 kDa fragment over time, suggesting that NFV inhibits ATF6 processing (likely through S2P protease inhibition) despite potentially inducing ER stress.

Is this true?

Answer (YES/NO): NO